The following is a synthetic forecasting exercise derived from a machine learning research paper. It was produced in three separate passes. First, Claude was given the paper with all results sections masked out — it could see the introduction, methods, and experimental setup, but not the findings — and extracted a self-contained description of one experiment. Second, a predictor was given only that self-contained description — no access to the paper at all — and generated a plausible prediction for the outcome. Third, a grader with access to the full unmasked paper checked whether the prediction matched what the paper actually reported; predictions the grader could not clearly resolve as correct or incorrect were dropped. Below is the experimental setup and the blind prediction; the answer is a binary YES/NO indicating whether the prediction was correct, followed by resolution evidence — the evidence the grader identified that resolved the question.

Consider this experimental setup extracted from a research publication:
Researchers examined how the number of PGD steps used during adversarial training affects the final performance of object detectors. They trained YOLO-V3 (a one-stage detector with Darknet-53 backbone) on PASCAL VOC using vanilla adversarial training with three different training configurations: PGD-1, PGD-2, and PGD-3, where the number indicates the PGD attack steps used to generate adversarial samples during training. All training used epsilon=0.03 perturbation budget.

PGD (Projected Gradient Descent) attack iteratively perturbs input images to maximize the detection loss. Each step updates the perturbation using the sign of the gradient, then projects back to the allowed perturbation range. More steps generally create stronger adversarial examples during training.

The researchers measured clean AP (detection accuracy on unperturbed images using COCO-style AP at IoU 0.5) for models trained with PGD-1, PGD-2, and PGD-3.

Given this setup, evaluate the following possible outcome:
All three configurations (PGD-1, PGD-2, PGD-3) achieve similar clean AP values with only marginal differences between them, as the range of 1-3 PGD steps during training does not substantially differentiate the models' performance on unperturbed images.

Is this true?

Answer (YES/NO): NO